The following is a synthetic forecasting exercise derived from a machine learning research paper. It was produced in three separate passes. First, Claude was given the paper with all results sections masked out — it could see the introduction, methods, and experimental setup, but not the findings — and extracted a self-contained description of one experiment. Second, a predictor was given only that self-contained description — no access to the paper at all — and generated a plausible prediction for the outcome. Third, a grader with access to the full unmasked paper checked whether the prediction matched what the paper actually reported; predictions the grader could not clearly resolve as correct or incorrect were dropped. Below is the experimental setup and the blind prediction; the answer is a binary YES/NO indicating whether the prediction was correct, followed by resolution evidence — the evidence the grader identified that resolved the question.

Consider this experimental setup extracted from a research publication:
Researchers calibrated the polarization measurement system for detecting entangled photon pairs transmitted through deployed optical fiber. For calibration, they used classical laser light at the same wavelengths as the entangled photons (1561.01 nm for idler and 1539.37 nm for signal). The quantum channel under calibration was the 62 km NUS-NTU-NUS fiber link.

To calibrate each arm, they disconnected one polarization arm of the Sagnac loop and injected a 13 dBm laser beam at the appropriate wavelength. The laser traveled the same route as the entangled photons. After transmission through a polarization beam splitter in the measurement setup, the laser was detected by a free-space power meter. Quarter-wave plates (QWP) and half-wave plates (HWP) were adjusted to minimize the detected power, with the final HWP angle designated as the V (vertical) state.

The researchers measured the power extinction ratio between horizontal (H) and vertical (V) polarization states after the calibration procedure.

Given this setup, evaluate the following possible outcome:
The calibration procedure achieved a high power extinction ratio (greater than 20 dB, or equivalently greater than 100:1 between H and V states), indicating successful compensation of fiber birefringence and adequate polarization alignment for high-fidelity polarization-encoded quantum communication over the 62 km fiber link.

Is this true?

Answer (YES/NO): YES